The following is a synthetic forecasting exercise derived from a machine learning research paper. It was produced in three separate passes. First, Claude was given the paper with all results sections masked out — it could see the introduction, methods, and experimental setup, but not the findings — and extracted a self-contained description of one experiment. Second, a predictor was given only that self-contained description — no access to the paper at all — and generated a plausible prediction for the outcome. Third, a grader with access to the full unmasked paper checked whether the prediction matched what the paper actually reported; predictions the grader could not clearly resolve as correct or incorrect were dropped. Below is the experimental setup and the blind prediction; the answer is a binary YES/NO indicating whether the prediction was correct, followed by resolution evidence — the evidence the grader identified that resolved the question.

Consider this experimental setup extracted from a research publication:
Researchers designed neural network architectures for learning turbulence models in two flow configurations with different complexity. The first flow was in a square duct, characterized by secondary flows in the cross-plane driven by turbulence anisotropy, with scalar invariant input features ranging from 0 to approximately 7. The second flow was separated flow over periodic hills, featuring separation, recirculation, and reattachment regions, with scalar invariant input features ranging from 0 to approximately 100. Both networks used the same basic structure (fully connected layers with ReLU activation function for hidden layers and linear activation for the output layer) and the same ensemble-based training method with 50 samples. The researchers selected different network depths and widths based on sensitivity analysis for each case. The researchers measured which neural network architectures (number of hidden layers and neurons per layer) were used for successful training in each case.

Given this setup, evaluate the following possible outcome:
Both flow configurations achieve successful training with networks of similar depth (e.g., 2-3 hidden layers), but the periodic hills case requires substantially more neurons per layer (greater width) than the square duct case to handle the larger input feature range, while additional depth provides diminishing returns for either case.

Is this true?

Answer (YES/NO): NO